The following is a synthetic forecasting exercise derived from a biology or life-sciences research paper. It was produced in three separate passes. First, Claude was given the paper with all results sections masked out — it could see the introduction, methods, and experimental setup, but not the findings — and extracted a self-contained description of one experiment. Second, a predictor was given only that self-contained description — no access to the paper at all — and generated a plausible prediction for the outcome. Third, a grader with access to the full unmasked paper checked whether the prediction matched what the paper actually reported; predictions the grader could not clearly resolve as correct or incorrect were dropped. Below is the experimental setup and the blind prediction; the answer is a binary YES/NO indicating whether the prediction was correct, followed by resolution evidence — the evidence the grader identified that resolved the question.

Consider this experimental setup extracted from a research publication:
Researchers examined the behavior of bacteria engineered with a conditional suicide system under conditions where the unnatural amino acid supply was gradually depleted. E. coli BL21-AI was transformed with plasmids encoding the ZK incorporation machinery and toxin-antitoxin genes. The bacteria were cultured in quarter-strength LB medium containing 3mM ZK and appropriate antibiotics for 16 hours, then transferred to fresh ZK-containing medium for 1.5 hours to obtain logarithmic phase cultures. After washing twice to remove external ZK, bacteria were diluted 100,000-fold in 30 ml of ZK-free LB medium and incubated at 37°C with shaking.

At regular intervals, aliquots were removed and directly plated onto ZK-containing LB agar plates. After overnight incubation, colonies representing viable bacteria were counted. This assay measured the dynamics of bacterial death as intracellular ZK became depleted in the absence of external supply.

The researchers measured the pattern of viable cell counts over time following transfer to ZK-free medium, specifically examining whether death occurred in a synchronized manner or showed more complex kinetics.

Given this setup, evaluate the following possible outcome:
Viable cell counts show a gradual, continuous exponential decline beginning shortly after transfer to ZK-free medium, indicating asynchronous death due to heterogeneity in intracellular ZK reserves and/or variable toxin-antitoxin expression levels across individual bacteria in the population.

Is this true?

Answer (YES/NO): NO